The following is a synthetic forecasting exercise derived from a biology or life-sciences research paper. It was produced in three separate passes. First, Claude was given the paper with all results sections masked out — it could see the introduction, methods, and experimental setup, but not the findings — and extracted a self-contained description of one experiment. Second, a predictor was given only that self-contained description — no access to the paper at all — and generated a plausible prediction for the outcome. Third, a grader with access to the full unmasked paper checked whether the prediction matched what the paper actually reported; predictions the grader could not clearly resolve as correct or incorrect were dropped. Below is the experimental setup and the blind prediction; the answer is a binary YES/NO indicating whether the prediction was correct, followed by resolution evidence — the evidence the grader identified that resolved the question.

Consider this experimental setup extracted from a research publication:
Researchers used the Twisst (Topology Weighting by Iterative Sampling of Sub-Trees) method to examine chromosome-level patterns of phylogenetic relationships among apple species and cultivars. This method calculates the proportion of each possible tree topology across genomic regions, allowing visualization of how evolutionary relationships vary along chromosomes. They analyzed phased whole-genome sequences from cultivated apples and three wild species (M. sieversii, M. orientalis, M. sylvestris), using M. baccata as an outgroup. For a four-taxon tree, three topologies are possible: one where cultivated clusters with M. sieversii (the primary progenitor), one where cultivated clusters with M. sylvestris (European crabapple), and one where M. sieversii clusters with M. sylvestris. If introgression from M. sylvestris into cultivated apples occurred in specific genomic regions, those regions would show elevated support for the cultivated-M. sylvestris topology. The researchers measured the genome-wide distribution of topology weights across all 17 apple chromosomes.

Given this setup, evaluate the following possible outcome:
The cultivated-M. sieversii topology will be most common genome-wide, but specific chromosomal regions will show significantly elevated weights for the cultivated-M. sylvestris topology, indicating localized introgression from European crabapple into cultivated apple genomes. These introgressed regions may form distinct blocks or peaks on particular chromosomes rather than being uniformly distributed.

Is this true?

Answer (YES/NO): YES